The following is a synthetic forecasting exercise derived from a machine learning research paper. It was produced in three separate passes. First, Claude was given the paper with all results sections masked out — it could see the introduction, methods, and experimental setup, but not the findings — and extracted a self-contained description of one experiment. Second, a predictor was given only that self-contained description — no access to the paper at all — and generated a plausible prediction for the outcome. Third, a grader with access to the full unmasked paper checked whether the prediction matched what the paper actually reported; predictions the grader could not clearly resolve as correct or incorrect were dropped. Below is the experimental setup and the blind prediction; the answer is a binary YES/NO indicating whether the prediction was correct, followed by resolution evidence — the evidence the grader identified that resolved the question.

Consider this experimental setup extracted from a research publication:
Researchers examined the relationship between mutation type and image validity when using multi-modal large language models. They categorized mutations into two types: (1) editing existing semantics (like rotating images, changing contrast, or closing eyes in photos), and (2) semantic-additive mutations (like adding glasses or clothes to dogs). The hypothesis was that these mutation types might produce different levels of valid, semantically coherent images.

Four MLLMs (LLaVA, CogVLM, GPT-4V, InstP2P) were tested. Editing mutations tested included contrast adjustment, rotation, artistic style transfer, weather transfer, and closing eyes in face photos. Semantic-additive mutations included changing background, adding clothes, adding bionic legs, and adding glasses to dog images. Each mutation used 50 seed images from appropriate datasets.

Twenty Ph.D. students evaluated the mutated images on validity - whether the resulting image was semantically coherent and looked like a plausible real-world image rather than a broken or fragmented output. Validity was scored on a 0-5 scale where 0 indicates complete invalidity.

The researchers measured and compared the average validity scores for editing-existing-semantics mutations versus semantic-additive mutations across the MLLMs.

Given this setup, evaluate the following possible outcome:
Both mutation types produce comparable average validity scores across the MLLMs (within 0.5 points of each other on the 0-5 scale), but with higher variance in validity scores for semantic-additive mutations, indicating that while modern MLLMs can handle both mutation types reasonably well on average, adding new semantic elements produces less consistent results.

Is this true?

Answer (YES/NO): NO